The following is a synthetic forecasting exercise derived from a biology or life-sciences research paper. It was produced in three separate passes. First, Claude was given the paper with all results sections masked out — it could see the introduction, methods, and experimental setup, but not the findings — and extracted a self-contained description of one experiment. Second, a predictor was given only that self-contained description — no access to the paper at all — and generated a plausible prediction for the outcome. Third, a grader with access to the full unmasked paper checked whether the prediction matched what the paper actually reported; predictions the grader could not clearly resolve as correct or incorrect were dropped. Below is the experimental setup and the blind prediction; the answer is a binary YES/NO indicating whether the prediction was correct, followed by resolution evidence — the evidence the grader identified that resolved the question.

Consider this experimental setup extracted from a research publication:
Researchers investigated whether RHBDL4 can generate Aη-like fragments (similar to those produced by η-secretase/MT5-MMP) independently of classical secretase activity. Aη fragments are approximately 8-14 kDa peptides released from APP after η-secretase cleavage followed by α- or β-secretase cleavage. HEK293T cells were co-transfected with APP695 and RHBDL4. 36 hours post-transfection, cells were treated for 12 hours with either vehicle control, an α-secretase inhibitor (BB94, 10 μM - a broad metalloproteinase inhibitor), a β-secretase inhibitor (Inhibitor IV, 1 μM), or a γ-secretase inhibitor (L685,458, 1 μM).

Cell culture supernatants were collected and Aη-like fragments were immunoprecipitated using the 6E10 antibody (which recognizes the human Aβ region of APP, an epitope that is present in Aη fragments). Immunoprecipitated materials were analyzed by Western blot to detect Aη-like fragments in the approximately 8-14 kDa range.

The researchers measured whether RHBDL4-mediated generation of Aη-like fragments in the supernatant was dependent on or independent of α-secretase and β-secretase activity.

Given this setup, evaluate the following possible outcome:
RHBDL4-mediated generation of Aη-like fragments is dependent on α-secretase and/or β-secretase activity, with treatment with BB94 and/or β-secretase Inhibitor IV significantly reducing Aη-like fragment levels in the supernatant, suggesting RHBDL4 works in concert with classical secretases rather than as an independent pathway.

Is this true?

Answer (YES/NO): NO